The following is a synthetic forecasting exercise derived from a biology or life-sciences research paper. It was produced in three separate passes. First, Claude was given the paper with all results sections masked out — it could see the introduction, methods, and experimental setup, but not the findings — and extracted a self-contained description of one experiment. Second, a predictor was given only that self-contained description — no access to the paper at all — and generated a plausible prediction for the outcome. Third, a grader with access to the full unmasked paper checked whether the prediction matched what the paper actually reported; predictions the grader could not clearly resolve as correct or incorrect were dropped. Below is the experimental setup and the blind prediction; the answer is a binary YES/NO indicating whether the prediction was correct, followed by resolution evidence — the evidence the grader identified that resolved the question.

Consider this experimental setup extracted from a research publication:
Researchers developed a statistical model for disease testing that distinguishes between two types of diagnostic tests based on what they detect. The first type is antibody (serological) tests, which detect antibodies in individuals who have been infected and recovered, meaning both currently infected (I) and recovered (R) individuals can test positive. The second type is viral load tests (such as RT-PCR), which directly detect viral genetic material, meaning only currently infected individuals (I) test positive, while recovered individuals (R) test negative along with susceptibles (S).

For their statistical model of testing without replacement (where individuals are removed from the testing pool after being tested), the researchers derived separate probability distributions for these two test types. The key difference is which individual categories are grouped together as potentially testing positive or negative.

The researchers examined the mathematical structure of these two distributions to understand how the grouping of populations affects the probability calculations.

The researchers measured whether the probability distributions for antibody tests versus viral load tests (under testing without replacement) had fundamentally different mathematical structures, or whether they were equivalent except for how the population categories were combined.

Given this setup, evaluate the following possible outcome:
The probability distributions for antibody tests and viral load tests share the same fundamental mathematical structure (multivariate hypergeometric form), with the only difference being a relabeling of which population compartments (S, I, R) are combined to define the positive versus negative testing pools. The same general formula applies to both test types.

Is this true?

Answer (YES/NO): YES